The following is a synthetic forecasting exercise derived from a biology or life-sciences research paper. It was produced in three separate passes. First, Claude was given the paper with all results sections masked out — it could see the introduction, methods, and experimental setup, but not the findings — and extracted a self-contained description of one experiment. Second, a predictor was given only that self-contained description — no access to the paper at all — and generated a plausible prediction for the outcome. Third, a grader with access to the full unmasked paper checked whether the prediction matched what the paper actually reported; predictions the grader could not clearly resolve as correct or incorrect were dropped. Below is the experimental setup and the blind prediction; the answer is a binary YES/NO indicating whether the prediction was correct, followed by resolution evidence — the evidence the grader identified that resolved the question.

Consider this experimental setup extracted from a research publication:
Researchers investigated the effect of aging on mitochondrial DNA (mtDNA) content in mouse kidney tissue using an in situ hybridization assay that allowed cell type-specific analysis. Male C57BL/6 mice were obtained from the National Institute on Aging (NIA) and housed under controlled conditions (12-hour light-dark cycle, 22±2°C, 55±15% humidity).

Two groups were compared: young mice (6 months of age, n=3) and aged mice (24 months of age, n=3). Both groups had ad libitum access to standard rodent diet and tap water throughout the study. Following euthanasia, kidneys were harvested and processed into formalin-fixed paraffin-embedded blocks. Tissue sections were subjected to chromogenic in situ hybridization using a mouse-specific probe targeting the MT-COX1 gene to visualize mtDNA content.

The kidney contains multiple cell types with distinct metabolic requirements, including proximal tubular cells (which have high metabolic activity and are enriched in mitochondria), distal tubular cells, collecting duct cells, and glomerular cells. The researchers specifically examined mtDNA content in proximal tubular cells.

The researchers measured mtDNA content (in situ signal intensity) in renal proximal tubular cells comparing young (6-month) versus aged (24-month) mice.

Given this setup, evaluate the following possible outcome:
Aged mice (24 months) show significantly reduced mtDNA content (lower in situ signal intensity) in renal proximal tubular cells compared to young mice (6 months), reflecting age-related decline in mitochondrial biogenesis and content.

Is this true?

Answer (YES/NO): YES